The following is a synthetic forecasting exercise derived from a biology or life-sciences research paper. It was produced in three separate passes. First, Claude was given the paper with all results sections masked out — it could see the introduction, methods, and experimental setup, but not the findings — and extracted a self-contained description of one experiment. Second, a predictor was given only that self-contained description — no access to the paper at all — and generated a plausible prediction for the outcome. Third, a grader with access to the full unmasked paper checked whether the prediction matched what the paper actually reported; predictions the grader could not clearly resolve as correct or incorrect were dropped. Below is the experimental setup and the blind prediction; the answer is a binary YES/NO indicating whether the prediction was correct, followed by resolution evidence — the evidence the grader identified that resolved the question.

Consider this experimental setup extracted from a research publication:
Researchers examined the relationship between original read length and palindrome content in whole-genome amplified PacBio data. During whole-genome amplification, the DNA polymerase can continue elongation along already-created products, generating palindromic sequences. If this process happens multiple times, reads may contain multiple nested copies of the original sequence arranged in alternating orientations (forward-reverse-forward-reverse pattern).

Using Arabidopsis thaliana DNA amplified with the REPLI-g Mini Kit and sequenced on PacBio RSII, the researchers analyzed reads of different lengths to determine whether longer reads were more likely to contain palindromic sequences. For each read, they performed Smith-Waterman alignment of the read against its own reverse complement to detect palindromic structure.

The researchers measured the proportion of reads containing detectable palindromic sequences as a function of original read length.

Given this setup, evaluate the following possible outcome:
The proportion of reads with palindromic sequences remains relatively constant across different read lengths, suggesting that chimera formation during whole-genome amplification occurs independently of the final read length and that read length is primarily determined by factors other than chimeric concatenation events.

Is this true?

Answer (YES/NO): NO